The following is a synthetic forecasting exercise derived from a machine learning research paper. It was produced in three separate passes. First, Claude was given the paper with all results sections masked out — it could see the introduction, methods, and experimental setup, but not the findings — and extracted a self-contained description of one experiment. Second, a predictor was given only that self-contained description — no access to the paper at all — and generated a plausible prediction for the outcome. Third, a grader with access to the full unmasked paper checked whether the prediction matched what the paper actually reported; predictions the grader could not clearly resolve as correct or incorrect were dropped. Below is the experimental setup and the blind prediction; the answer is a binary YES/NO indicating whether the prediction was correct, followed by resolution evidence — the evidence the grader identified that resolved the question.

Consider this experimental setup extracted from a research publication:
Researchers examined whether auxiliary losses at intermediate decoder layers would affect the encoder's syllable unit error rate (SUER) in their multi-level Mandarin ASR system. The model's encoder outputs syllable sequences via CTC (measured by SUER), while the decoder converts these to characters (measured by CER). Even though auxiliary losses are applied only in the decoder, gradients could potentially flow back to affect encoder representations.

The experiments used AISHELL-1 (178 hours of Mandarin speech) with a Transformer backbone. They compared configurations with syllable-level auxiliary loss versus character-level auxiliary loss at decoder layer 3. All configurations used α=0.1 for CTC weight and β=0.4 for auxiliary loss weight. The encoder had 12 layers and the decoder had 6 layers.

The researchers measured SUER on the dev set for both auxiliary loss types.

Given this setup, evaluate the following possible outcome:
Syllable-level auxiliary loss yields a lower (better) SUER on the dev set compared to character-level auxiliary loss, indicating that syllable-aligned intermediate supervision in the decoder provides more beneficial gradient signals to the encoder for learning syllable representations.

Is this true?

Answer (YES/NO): YES